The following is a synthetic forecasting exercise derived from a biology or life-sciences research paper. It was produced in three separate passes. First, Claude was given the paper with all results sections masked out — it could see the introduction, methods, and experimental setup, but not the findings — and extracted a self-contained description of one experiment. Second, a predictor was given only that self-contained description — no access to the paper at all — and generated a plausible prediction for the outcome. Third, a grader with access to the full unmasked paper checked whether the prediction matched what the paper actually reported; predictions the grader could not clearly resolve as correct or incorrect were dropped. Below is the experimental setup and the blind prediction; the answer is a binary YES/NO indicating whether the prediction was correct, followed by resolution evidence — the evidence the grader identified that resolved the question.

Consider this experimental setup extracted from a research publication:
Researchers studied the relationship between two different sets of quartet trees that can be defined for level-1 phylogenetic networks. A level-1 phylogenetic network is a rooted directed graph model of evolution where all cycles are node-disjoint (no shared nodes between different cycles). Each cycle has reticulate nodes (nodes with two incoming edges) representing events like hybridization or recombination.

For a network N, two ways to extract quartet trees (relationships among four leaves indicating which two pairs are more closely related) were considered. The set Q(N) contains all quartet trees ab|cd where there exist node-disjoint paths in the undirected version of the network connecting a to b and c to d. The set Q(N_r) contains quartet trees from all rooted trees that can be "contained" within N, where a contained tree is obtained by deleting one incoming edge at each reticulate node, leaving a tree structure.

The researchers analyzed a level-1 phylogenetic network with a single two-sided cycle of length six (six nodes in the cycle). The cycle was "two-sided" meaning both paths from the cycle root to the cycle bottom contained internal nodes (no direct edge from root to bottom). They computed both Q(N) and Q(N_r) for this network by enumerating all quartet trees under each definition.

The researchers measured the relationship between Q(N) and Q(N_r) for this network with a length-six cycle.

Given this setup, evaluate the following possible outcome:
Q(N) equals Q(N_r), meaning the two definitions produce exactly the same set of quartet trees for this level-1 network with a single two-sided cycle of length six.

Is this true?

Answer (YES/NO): NO